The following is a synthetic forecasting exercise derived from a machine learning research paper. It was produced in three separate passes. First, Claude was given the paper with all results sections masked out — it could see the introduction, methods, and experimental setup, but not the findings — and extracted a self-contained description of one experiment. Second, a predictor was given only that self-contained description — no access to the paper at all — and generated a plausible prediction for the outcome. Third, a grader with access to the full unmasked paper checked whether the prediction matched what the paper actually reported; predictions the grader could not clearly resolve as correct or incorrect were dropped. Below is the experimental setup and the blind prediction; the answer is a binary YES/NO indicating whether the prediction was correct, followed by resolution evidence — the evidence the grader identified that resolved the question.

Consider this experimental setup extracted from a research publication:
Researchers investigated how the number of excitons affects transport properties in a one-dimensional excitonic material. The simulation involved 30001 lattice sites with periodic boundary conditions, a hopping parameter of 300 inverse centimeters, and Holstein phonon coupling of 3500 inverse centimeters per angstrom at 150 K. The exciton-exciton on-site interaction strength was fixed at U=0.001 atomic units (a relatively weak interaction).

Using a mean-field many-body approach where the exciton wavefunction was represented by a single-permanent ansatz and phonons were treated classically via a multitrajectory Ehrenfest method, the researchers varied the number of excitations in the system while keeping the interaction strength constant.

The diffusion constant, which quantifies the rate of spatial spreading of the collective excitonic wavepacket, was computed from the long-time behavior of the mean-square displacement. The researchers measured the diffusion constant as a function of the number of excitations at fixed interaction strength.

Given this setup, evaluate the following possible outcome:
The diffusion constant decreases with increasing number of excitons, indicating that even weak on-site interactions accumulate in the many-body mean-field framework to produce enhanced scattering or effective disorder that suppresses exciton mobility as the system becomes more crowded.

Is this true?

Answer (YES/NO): NO